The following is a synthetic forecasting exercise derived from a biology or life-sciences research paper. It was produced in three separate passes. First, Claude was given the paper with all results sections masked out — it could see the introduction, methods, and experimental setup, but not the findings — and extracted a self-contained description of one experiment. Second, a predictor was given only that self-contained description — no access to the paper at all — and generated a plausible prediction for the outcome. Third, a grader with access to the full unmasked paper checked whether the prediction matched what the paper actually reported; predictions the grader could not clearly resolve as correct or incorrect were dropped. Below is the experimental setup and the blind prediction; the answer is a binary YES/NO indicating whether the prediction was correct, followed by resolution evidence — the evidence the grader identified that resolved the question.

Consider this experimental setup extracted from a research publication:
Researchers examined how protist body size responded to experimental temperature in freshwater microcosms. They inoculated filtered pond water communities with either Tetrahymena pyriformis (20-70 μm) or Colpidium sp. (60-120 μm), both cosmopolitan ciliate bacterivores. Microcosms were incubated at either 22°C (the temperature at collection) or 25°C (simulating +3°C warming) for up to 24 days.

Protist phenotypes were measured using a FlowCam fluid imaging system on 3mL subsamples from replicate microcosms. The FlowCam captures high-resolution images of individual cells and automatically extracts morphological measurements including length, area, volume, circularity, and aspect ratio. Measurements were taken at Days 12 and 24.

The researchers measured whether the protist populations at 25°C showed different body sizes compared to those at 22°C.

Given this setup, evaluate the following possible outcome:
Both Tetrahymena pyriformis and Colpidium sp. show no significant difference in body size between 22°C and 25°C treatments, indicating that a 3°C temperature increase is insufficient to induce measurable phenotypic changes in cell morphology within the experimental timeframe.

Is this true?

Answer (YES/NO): NO